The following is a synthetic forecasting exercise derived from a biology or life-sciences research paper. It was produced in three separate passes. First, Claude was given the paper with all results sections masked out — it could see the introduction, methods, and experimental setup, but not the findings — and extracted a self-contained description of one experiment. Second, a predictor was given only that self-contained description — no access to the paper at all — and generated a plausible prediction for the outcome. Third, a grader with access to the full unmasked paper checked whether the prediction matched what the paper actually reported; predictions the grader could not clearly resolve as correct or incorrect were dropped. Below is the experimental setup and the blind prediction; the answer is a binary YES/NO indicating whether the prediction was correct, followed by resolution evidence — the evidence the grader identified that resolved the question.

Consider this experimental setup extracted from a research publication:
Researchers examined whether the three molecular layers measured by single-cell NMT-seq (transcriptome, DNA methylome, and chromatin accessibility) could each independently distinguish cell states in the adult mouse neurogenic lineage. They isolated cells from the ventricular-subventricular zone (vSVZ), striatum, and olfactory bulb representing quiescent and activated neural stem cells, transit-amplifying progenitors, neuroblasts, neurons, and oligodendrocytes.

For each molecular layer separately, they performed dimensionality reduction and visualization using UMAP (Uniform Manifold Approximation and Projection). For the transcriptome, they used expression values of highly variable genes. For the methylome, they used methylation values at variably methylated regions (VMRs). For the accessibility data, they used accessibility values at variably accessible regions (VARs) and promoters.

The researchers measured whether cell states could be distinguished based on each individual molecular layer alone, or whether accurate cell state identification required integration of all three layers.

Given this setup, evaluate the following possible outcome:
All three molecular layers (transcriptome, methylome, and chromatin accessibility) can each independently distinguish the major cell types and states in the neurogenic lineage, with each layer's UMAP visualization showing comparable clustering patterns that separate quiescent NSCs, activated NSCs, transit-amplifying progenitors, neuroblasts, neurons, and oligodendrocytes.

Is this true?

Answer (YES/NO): YES